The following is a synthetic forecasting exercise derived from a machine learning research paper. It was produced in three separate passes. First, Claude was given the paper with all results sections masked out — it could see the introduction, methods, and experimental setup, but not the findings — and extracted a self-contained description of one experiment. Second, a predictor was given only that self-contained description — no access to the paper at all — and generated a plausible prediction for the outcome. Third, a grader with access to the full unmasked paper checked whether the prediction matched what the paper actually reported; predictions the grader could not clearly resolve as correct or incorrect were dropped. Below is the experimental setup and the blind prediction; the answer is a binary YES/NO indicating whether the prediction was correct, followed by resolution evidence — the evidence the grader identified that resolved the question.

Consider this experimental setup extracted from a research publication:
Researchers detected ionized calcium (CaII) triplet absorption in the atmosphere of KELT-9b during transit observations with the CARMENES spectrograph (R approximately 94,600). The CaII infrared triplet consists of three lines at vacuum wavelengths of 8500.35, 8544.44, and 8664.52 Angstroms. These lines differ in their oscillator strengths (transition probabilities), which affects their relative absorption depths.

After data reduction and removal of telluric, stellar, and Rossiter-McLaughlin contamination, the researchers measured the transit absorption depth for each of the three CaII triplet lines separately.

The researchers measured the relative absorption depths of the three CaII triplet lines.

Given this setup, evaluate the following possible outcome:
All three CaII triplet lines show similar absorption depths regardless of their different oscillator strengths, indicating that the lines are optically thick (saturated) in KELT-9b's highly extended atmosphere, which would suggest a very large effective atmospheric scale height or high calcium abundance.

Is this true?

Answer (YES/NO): NO